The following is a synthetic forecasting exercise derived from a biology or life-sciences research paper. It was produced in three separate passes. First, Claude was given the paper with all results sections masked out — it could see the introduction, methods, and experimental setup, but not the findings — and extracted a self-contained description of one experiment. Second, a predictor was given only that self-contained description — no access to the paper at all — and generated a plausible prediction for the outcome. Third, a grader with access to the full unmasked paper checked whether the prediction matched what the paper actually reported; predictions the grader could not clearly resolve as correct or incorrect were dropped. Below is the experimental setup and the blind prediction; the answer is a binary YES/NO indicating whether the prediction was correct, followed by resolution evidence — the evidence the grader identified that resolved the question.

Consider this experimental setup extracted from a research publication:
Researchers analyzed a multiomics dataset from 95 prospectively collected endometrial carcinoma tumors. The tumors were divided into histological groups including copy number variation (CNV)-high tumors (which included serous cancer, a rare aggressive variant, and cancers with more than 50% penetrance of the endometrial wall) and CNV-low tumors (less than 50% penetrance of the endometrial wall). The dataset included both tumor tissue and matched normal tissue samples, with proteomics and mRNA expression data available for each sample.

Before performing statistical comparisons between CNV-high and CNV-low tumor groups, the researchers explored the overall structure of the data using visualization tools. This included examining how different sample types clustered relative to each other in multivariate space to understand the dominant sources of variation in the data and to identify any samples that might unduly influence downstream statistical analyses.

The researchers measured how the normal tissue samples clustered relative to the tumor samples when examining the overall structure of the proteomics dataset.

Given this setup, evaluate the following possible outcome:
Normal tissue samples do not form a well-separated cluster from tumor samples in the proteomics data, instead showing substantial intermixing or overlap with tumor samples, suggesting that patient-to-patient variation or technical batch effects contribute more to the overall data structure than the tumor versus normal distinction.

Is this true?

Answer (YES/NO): NO